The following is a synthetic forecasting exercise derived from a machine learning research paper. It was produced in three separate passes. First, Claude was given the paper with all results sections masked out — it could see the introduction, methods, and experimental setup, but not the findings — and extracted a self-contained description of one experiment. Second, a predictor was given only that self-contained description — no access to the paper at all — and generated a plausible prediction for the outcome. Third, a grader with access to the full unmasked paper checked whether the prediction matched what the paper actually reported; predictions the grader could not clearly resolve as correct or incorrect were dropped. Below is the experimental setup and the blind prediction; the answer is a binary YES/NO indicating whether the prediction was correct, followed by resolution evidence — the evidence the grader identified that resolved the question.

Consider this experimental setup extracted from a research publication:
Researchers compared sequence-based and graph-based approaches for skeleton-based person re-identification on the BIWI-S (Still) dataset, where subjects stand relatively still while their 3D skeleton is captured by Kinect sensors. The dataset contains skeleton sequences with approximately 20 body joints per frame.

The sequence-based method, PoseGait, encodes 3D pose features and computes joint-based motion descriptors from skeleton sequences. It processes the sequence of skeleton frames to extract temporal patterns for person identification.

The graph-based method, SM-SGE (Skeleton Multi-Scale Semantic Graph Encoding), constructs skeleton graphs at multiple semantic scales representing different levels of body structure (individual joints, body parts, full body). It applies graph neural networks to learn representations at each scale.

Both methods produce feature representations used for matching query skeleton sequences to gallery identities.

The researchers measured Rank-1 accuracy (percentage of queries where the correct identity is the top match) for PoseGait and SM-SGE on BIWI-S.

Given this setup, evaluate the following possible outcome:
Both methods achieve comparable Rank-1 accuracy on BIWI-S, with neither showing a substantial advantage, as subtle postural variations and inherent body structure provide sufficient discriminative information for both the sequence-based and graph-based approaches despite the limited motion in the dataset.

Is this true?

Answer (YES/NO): NO